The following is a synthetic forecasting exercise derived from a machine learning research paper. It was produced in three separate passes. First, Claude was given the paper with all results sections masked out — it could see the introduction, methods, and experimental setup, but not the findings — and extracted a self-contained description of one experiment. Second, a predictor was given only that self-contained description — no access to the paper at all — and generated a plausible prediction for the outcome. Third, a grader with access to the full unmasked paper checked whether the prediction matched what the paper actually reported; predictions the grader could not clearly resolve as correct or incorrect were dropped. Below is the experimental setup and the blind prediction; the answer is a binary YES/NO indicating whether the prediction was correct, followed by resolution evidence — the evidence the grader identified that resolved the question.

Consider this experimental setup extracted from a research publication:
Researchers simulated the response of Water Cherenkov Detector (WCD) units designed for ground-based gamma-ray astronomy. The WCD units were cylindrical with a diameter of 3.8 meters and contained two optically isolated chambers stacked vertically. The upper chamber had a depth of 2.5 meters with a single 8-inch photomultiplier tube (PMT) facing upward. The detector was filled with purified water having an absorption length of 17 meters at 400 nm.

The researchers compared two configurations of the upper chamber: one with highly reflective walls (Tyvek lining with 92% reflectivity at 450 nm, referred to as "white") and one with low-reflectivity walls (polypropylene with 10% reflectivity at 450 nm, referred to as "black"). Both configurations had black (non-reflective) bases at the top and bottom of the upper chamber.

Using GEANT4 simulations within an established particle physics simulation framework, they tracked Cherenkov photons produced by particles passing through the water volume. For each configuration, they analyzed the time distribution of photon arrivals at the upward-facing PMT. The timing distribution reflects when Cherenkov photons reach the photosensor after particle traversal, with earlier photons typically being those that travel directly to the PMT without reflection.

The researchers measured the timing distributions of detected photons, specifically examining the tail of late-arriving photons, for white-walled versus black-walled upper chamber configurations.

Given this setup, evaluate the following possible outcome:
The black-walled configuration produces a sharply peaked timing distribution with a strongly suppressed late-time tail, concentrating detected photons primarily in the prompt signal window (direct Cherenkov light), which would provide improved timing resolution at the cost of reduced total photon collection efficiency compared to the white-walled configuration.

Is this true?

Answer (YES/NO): YES